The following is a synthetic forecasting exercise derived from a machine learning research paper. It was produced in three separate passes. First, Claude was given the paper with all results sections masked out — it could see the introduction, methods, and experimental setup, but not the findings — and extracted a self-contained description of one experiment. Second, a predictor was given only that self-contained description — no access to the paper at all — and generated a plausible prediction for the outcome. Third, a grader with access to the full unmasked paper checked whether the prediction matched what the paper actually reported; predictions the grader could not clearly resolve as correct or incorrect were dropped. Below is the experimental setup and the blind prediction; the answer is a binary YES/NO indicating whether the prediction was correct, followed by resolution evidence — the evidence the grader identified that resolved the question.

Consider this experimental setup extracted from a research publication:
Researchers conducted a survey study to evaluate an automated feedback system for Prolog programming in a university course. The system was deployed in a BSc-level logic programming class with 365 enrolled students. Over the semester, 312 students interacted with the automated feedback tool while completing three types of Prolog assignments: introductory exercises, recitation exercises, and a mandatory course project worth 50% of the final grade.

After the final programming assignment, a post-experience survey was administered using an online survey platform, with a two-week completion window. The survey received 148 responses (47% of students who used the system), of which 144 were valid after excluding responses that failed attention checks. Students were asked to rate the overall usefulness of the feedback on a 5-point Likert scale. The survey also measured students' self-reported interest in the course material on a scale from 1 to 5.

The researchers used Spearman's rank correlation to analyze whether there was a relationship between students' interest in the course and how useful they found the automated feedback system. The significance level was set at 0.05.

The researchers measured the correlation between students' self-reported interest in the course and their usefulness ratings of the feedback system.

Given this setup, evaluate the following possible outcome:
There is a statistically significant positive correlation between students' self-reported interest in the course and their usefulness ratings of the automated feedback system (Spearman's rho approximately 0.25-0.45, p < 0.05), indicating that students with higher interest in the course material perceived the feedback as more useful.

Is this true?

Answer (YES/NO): NO